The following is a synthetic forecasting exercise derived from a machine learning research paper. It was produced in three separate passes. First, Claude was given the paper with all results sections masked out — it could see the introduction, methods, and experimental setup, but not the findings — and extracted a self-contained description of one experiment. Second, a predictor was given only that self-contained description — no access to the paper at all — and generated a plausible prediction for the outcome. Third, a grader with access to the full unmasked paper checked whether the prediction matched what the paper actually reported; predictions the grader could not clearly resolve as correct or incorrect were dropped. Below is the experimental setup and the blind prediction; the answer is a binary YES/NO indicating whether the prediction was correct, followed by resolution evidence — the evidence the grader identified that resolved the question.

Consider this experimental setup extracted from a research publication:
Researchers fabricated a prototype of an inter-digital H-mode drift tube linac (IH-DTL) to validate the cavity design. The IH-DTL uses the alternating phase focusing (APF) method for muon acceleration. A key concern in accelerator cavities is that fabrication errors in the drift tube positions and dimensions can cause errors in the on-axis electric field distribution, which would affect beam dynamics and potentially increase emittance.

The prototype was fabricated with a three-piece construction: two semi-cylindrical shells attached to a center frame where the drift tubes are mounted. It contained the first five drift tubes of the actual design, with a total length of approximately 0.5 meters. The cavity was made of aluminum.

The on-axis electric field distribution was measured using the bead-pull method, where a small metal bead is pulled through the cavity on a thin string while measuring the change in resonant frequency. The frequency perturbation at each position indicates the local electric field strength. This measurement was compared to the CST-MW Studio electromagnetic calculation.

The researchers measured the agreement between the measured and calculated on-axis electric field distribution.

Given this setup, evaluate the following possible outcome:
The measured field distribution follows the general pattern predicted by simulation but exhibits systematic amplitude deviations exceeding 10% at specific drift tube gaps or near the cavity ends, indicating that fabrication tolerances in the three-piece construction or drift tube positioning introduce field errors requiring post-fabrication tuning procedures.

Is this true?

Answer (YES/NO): NO